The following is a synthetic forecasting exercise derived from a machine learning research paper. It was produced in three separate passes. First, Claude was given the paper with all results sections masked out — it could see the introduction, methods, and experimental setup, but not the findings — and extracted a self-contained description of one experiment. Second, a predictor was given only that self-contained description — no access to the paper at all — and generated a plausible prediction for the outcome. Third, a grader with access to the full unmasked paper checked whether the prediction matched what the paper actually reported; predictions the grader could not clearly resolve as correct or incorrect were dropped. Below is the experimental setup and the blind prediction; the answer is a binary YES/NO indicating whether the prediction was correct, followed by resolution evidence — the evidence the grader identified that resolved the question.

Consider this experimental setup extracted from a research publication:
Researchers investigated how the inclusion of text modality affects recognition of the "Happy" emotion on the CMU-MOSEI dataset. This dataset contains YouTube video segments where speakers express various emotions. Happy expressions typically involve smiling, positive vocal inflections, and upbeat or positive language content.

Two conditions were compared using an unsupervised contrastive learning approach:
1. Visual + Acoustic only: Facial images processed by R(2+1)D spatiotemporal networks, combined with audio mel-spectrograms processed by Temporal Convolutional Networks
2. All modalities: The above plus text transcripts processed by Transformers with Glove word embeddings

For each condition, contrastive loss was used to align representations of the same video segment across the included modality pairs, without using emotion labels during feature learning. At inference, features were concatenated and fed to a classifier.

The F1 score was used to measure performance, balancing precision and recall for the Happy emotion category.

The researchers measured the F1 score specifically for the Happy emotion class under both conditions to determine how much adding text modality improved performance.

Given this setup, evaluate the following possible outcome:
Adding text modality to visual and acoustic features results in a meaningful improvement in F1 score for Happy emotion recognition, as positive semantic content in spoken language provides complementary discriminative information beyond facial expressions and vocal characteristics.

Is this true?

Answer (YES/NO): YES